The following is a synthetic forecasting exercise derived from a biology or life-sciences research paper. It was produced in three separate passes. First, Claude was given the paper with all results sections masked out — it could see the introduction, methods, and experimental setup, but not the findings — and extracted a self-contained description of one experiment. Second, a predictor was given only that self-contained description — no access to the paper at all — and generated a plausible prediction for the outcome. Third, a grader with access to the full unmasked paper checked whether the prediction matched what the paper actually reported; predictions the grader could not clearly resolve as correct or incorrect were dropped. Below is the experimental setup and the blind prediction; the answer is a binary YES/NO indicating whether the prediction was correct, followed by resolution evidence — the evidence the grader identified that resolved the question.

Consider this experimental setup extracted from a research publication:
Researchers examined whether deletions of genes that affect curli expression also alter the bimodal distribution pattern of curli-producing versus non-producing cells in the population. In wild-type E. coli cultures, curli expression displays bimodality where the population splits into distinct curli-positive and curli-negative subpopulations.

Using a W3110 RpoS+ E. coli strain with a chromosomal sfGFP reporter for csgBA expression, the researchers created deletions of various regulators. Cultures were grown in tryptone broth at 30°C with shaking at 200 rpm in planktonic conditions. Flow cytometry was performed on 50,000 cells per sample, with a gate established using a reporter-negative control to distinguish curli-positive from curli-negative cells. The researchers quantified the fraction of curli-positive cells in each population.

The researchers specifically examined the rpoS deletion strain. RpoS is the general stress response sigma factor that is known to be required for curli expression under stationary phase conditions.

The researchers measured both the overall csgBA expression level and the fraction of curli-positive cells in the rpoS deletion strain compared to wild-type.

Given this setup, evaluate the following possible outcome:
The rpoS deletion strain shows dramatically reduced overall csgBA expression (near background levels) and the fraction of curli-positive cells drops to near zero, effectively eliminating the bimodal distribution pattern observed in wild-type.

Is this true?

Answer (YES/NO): YES